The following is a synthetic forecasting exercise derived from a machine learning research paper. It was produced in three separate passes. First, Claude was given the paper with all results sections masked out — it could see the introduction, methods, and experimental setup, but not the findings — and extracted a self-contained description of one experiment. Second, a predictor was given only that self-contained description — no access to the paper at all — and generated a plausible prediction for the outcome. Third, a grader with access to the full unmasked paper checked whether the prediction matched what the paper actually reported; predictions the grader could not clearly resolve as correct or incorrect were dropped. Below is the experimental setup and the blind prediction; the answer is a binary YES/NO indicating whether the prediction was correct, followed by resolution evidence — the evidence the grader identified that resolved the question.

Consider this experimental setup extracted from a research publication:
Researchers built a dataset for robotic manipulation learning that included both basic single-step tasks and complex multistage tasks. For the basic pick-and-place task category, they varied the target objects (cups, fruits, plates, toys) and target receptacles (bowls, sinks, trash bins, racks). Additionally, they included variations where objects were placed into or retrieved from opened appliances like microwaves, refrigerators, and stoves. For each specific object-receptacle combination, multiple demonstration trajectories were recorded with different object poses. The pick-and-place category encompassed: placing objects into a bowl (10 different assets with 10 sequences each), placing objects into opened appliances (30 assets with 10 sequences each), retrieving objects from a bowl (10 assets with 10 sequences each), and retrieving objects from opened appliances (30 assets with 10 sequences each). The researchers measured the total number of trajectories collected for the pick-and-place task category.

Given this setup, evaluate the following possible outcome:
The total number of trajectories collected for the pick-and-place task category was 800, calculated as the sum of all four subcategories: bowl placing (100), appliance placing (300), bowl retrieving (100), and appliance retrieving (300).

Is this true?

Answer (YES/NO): YES